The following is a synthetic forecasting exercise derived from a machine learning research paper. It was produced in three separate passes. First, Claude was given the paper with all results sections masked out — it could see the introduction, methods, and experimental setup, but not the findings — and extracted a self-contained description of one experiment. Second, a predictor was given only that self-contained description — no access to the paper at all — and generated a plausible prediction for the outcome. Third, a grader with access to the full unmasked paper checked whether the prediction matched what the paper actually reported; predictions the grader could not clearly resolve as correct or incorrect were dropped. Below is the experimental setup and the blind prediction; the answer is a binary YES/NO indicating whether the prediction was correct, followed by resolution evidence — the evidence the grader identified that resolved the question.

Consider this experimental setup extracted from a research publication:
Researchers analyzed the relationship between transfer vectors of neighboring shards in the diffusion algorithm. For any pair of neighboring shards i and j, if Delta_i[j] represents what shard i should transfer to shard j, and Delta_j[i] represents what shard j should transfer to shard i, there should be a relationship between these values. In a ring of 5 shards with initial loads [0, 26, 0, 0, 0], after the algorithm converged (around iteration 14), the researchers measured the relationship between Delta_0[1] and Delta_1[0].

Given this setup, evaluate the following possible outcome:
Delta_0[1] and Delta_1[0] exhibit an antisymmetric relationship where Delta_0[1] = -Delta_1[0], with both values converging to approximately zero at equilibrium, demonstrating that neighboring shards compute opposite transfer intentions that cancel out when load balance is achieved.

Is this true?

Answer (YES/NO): NO